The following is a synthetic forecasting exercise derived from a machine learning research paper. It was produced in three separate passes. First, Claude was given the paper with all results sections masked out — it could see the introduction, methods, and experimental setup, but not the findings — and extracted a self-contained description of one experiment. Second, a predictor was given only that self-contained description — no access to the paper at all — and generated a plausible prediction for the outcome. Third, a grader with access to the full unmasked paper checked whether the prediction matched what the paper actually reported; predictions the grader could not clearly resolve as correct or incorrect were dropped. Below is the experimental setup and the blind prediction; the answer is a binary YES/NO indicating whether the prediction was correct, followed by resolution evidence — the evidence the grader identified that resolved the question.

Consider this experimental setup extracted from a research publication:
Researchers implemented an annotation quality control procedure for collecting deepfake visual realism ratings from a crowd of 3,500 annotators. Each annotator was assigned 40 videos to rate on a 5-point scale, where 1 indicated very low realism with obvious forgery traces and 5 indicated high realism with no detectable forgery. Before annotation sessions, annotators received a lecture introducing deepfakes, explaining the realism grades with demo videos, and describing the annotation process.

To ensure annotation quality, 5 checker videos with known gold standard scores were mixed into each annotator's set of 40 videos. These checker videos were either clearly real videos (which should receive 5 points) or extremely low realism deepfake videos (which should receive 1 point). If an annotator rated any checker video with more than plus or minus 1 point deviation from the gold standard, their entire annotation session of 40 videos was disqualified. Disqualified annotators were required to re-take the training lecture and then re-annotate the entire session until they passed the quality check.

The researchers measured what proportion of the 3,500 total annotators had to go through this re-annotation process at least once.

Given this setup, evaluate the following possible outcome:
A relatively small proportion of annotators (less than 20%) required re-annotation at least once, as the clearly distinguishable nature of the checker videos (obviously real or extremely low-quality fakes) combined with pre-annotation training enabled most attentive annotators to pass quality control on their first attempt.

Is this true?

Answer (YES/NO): NO